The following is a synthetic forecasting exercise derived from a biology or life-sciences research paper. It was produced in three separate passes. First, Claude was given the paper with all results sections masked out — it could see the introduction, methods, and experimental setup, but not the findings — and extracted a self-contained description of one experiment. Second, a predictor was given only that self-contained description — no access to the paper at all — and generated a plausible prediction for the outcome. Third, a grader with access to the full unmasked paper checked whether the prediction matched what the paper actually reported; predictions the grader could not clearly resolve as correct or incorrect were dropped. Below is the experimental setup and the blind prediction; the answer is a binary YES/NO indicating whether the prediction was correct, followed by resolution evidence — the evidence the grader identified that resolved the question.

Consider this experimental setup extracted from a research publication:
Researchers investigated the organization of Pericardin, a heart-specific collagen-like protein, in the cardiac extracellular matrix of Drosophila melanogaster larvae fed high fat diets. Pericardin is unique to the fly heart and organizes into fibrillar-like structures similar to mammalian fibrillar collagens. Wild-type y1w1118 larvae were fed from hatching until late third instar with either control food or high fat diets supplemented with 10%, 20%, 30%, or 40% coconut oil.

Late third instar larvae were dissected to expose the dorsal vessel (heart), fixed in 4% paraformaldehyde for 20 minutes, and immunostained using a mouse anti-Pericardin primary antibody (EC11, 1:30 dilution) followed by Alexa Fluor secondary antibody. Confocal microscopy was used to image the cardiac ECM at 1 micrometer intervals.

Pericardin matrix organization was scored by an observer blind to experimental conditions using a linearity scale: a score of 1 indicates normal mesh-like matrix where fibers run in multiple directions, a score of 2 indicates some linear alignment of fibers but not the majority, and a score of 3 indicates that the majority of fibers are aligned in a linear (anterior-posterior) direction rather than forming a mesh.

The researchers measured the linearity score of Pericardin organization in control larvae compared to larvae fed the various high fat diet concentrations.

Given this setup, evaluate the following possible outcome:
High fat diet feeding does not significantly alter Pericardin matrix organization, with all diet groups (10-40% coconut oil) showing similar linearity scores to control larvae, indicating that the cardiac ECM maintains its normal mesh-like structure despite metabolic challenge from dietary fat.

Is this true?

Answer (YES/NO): NO